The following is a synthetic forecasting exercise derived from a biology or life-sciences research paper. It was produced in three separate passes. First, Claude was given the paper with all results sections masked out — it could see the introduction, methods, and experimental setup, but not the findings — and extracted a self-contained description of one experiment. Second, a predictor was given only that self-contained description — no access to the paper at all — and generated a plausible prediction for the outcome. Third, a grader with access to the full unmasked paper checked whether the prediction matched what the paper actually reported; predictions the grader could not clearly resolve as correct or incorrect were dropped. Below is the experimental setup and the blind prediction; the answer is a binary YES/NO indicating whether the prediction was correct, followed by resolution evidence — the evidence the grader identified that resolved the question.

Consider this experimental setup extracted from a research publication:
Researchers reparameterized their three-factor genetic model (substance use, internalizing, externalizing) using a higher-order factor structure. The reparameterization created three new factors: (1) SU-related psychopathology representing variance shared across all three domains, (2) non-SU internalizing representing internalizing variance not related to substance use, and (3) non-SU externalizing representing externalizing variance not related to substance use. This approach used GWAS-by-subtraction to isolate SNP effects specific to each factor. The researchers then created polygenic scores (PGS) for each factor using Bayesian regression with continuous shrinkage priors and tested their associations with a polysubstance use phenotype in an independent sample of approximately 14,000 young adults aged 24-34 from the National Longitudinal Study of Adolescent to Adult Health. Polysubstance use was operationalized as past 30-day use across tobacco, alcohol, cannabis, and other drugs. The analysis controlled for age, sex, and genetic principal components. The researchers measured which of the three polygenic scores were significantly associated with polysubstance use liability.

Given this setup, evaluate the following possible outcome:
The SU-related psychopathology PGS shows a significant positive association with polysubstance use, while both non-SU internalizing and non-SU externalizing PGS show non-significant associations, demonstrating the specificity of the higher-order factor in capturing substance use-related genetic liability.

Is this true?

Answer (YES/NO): NO